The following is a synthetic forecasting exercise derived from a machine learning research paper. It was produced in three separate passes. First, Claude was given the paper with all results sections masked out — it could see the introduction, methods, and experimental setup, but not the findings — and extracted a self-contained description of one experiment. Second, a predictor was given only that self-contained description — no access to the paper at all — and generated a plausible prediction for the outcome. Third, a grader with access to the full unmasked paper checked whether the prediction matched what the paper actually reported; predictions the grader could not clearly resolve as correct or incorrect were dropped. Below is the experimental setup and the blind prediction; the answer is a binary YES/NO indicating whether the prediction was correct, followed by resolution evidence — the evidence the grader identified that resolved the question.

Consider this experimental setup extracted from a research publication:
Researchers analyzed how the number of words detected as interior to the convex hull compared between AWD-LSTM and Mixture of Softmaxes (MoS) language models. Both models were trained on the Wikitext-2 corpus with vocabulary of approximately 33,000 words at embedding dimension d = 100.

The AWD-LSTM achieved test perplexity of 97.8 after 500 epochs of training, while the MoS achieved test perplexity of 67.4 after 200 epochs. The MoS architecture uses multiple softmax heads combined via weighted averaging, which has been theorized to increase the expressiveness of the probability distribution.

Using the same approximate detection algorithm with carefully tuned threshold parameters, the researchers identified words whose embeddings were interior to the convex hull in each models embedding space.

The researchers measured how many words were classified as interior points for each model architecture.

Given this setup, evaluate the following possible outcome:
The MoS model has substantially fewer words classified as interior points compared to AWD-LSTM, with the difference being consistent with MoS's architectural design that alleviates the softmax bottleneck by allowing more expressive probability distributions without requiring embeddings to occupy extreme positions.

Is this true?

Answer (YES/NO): NO